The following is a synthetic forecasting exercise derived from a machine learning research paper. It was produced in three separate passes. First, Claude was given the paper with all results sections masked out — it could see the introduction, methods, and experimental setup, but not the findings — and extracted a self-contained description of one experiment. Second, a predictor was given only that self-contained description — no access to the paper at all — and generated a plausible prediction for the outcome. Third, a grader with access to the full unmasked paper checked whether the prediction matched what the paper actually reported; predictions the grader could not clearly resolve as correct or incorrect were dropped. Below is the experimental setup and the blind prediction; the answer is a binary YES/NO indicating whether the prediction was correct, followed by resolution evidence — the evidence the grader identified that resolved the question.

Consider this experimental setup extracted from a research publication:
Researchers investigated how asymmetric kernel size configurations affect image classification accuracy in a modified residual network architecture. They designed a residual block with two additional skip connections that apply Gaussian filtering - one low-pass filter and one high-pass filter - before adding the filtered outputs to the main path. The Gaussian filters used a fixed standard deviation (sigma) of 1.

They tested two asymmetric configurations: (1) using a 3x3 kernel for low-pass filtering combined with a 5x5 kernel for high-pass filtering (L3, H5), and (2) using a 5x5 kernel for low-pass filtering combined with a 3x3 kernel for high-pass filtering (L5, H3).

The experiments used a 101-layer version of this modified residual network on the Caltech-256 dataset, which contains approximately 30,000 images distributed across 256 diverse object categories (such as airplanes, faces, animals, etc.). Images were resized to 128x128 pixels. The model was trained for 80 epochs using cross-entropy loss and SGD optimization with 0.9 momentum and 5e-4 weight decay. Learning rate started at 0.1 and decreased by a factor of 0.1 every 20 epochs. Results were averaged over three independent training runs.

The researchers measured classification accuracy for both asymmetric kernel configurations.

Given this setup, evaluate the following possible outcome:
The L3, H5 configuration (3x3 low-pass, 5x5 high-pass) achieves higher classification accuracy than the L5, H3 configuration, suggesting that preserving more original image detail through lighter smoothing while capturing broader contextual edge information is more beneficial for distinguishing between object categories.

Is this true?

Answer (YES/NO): NO